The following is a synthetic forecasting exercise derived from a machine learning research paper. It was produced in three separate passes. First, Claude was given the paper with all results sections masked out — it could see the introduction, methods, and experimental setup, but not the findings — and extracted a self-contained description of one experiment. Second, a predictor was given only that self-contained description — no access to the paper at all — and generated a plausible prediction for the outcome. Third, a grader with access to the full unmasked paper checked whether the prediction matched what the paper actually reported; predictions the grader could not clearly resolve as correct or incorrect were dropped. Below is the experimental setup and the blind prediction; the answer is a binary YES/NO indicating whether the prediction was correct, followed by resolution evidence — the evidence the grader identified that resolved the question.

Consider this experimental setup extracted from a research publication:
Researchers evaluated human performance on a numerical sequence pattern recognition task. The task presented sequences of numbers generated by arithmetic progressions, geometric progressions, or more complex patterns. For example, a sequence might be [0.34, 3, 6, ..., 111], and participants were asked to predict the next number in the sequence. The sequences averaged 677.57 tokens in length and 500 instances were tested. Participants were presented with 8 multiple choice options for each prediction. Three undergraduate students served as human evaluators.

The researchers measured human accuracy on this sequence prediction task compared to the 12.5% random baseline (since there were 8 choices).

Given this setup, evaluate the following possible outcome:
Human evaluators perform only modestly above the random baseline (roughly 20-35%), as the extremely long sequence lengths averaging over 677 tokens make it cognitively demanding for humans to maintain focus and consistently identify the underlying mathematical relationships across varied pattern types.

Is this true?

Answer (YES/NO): NO